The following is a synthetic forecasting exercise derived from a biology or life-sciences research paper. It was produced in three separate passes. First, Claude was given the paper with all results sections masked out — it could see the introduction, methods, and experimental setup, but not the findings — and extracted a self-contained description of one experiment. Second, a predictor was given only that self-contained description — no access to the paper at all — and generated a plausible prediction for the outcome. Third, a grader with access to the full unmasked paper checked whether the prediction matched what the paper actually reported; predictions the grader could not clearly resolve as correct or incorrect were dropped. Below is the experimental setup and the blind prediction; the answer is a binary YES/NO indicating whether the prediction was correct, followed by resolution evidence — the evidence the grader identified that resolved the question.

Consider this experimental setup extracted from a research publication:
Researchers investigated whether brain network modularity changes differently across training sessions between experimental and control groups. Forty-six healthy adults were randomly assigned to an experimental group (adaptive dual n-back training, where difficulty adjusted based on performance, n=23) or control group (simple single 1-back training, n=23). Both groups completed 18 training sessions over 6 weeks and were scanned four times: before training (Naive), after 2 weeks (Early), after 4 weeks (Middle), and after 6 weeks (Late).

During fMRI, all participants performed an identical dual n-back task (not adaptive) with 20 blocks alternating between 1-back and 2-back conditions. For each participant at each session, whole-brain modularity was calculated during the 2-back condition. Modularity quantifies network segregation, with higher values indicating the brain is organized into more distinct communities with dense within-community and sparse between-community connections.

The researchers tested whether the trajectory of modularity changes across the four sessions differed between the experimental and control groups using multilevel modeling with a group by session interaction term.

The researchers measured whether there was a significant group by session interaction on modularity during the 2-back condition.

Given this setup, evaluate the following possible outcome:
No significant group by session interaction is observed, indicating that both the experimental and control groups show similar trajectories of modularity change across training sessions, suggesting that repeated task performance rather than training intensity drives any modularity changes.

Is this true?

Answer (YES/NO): YES